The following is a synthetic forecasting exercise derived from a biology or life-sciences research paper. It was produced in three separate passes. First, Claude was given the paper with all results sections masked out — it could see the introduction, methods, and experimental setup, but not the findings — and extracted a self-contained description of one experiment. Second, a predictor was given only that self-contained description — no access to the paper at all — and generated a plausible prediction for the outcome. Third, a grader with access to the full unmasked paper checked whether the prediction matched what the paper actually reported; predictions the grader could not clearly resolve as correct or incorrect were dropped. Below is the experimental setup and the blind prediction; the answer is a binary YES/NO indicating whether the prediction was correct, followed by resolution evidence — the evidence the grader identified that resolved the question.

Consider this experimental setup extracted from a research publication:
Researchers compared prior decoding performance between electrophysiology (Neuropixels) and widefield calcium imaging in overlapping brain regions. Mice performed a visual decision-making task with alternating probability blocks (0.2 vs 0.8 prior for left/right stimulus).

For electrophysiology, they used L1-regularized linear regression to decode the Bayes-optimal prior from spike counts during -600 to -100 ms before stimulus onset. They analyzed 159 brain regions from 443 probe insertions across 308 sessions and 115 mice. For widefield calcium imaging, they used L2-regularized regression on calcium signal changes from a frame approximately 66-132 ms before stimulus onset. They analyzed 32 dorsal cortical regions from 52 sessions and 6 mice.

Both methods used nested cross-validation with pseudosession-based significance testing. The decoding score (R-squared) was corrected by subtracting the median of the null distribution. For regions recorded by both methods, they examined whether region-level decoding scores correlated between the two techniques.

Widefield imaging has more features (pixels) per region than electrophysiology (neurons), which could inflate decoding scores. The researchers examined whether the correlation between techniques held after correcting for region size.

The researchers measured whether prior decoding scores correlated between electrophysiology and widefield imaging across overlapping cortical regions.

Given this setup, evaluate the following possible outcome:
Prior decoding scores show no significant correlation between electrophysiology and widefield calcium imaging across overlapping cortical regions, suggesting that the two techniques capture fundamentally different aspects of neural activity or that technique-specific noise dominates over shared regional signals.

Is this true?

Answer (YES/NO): NO